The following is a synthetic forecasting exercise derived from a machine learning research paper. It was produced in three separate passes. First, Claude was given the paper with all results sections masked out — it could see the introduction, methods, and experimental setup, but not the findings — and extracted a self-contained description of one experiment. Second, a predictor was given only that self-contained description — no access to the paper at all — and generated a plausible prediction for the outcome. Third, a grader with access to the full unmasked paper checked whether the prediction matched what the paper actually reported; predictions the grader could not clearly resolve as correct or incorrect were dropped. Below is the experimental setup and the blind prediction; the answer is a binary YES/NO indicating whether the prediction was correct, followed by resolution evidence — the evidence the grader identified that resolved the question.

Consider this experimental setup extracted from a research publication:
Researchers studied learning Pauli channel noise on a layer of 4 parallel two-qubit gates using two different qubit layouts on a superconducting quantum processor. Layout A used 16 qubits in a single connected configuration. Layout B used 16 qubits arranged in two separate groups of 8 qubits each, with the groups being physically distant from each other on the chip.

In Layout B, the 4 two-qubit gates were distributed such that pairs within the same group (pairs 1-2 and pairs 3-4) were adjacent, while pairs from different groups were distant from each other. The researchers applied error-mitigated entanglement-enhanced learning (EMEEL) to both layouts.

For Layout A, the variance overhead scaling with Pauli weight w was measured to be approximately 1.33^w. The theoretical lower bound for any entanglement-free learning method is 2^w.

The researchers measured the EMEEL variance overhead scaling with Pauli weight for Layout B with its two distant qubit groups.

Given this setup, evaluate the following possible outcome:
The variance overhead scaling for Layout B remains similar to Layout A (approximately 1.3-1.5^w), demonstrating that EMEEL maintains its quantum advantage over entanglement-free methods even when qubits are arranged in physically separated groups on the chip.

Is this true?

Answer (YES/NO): NO